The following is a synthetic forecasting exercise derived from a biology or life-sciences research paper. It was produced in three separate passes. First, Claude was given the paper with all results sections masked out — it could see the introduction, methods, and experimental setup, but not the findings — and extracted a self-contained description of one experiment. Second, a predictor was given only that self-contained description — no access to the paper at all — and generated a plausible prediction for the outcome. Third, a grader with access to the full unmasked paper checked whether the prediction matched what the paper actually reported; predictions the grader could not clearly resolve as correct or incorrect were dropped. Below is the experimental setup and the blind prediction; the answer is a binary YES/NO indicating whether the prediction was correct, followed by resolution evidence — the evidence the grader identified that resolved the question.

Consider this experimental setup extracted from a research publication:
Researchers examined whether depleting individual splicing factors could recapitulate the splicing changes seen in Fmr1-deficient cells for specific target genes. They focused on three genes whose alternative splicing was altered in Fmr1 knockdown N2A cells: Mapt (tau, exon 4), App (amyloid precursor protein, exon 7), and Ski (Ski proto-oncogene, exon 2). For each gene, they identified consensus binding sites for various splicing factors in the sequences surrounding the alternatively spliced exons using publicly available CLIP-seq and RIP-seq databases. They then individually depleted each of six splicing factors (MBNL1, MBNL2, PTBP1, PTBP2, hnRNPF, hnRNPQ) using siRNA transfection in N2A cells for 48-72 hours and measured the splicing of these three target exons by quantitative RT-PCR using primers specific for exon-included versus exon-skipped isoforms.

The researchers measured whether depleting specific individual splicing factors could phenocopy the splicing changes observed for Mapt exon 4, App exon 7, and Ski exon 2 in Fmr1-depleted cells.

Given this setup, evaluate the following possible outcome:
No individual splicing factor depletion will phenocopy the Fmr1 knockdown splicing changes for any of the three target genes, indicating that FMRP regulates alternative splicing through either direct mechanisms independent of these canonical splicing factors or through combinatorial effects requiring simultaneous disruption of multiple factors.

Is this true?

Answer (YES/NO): NO